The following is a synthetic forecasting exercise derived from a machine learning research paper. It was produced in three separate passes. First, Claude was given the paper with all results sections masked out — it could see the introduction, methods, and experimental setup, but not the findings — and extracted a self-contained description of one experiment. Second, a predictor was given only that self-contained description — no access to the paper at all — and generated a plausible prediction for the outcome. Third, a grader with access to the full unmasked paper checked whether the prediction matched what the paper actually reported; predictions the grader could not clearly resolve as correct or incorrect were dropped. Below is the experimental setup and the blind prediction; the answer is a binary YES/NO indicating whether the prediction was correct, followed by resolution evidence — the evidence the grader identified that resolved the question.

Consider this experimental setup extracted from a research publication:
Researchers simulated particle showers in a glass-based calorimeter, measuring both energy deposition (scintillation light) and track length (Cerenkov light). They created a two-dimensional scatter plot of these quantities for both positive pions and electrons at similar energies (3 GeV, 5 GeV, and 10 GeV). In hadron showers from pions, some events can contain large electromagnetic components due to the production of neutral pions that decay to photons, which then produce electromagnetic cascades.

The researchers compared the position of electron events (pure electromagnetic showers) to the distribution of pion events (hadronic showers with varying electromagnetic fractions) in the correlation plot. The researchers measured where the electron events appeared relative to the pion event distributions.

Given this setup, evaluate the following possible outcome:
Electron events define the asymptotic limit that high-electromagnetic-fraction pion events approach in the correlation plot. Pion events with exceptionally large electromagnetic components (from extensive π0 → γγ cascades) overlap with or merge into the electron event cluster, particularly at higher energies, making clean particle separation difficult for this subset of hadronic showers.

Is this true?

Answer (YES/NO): YES